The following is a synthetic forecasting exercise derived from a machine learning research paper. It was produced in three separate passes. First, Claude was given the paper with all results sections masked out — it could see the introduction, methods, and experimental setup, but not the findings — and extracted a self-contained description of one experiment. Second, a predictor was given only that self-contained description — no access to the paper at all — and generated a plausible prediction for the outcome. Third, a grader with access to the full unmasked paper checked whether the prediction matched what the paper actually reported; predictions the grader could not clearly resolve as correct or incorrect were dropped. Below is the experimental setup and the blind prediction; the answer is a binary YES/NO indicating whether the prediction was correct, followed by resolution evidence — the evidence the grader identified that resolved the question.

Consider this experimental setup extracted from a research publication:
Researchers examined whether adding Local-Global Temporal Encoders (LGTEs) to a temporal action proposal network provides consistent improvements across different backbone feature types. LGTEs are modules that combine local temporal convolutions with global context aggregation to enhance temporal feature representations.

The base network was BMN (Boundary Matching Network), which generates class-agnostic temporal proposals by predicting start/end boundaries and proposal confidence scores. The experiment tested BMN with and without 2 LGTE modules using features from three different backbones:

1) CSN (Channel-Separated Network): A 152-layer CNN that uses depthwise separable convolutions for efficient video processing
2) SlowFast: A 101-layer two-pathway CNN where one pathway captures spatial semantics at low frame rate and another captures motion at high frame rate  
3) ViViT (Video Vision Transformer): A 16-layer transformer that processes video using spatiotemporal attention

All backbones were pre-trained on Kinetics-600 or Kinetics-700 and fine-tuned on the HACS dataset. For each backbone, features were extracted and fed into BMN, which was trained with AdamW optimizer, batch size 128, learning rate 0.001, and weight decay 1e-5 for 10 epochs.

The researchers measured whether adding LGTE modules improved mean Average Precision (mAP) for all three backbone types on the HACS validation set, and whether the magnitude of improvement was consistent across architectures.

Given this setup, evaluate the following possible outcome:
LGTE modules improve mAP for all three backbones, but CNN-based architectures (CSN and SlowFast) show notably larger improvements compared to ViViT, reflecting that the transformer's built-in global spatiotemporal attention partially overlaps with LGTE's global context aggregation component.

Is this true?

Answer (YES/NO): YES